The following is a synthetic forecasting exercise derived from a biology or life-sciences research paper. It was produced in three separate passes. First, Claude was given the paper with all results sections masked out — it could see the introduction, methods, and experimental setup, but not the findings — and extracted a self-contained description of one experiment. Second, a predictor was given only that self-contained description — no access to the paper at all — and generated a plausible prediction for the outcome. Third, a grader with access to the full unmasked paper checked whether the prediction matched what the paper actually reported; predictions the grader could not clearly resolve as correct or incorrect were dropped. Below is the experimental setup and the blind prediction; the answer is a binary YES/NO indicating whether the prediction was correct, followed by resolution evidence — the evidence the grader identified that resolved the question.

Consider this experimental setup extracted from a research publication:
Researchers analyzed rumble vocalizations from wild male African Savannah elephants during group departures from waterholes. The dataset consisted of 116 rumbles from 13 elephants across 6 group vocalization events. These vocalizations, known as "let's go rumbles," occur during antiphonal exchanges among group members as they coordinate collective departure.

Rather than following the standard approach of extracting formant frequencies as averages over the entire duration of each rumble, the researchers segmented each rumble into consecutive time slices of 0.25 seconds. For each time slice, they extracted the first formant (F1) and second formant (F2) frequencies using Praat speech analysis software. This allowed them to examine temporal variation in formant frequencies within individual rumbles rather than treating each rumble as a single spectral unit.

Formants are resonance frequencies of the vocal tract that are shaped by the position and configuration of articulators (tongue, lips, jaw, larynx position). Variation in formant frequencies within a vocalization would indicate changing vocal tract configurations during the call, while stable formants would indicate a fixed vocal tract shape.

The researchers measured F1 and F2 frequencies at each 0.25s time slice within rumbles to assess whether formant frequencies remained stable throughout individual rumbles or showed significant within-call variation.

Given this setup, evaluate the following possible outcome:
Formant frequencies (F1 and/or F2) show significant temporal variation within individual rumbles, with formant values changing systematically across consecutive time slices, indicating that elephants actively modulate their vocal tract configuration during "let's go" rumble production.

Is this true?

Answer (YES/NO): YES